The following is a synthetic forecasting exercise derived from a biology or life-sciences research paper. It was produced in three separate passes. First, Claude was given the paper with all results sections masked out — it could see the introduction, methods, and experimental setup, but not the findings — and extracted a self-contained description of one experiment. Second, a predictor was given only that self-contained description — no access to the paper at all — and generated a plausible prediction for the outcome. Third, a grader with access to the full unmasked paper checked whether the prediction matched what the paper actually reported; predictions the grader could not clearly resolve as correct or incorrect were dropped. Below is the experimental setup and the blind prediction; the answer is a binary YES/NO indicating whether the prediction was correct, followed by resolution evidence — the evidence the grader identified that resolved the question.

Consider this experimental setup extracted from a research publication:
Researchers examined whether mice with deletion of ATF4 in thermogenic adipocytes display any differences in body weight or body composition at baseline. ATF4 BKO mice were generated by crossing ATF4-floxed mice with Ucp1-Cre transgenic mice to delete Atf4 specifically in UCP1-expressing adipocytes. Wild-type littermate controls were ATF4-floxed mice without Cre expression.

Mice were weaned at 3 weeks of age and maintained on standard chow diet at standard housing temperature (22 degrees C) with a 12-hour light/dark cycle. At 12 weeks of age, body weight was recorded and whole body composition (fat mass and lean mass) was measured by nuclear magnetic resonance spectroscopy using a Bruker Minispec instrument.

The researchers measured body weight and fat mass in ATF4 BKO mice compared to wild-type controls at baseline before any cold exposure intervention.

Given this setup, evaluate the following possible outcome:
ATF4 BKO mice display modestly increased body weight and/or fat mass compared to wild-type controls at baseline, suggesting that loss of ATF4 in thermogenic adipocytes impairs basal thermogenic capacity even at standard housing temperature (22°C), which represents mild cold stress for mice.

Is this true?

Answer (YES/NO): YES